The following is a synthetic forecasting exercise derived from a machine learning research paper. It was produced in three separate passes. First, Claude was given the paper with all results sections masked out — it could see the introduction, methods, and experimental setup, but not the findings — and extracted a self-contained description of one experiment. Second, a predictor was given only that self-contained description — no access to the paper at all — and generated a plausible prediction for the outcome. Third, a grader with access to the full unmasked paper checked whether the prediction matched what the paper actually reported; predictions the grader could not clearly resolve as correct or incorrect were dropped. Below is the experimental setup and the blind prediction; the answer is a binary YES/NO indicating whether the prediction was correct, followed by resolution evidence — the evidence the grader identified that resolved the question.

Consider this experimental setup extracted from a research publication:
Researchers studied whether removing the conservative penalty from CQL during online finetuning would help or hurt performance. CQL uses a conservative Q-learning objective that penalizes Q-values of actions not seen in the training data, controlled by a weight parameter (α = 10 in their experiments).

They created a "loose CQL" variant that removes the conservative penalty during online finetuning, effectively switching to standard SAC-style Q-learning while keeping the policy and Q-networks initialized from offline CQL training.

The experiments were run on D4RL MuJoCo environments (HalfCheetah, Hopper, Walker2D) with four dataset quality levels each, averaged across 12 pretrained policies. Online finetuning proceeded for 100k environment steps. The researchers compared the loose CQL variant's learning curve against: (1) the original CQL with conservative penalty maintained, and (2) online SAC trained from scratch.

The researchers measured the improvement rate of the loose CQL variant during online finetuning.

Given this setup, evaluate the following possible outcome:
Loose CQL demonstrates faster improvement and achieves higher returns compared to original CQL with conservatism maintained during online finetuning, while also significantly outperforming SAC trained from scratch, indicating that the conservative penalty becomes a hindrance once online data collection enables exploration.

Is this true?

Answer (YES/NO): NO